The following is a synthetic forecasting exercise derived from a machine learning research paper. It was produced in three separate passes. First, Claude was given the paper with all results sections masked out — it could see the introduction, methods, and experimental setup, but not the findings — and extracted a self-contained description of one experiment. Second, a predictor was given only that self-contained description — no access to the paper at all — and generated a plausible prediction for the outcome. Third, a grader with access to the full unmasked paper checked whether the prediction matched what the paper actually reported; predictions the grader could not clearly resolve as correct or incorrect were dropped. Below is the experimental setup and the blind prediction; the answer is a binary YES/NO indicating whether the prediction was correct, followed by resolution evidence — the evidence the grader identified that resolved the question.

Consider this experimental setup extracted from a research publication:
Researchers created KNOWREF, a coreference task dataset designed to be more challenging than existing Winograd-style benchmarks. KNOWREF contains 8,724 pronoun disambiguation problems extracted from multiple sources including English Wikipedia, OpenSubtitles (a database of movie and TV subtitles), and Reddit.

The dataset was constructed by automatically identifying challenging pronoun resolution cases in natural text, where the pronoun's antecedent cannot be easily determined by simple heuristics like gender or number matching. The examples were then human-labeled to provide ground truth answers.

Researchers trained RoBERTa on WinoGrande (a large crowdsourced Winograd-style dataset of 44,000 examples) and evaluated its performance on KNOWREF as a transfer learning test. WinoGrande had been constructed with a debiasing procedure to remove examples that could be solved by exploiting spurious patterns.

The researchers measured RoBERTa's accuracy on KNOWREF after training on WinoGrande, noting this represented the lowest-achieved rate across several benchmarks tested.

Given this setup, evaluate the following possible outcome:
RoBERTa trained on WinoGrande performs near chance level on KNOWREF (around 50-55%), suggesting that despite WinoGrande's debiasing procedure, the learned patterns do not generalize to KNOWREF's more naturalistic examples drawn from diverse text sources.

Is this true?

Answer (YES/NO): NO